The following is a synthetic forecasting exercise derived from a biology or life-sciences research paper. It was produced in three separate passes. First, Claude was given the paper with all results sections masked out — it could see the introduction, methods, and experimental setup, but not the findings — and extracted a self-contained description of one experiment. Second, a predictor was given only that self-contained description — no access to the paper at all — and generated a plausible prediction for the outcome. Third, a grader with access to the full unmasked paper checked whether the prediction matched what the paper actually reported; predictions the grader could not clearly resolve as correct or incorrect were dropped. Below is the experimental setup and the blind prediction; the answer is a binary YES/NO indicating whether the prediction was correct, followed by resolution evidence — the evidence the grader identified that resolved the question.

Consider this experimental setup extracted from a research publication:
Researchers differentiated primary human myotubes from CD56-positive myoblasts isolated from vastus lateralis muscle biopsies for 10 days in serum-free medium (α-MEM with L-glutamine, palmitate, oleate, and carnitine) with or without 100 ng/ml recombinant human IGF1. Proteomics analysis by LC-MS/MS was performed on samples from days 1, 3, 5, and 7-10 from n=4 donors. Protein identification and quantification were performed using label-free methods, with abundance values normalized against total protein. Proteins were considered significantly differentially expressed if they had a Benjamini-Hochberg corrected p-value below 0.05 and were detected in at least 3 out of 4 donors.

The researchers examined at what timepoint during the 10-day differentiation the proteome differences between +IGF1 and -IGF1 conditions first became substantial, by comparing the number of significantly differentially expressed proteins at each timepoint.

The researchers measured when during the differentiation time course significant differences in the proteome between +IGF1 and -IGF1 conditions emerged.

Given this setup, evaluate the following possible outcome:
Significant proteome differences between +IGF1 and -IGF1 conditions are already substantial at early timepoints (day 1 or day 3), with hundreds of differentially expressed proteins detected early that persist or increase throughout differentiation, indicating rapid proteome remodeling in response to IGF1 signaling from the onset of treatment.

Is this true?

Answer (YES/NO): YES